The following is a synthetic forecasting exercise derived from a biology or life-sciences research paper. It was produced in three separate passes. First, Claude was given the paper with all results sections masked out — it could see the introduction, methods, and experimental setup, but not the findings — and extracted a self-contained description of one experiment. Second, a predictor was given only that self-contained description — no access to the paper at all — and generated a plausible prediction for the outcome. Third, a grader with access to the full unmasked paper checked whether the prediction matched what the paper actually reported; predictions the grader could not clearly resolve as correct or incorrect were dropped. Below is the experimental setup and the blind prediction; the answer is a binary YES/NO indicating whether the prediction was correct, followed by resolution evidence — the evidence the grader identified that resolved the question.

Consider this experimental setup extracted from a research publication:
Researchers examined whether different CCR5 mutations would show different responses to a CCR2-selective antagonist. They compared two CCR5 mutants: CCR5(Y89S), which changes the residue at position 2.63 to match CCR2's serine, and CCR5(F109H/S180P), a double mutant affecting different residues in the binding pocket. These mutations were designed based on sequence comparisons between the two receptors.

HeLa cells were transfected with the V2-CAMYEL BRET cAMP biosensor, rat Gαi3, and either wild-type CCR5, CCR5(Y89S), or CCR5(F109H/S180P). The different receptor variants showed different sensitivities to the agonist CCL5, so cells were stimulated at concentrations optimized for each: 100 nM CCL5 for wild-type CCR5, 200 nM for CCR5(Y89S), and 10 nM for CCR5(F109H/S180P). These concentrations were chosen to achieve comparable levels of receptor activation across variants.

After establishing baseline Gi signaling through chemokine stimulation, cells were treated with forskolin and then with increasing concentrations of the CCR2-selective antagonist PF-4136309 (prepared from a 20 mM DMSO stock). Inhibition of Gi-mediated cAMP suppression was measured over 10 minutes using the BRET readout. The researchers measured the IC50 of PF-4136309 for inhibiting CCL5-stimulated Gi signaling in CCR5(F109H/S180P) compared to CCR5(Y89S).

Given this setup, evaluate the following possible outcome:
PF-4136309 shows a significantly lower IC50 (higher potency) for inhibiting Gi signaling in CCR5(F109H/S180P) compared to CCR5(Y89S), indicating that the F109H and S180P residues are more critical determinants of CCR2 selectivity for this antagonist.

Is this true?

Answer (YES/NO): NO